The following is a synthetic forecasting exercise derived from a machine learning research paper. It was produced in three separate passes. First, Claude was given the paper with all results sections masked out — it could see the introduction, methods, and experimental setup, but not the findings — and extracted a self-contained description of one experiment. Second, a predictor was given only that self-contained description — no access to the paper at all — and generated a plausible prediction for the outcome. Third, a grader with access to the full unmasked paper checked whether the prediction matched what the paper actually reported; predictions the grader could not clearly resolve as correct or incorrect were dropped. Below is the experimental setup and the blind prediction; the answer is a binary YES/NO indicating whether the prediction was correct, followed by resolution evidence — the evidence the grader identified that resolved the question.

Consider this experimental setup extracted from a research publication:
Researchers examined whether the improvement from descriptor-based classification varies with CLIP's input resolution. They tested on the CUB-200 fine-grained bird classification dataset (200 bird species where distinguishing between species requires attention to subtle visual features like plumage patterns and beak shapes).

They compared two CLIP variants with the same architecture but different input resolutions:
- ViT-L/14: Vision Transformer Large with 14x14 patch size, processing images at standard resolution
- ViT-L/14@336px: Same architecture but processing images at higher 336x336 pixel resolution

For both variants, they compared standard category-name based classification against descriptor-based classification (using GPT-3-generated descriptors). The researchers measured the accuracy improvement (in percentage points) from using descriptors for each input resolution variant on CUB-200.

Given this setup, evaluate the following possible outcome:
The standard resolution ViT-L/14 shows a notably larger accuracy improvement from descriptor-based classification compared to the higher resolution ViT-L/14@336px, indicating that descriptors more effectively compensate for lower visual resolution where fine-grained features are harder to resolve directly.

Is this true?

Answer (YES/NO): NO